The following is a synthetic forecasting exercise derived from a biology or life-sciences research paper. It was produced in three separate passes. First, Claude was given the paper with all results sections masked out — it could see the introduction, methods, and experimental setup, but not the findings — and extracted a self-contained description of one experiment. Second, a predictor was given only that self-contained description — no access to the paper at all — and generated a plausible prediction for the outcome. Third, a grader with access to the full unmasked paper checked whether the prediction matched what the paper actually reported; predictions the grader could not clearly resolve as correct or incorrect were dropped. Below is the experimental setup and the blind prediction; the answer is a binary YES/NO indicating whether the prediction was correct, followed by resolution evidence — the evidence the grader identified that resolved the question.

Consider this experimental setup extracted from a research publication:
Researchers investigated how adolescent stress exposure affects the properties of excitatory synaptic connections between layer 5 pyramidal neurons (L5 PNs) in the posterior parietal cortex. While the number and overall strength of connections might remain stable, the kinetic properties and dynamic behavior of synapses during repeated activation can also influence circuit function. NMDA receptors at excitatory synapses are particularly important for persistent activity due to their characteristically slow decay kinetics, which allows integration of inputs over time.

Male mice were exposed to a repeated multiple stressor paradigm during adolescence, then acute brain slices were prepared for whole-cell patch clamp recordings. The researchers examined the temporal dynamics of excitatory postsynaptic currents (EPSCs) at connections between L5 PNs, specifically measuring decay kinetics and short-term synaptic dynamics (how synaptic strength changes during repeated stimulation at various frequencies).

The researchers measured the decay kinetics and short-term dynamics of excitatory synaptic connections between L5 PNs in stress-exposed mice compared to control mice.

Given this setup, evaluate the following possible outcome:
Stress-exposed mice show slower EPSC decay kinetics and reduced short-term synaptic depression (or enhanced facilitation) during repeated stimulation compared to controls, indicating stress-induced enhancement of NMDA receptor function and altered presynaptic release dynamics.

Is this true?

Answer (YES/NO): NO